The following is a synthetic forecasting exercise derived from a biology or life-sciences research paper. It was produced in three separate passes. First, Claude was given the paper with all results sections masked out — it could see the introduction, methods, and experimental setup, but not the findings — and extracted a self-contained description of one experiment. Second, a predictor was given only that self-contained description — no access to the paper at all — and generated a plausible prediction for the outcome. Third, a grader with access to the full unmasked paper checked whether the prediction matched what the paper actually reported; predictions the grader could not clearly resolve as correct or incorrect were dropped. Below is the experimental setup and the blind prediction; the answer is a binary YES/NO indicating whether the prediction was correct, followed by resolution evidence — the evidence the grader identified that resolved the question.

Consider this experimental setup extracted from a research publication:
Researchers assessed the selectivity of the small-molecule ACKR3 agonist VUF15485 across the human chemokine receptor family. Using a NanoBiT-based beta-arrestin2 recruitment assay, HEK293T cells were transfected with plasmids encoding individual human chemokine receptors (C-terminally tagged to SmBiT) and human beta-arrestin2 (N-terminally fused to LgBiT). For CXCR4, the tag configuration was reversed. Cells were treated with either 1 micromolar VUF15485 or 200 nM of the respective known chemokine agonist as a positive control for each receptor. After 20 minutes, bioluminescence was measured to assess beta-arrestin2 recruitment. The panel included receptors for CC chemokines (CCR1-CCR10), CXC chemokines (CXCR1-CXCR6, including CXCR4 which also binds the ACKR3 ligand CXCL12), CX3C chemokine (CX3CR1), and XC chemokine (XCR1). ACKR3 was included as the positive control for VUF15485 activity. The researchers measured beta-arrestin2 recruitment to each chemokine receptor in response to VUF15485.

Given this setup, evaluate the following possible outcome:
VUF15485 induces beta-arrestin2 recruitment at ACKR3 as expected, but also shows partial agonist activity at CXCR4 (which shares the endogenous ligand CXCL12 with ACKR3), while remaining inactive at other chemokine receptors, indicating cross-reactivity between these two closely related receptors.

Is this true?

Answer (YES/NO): NO